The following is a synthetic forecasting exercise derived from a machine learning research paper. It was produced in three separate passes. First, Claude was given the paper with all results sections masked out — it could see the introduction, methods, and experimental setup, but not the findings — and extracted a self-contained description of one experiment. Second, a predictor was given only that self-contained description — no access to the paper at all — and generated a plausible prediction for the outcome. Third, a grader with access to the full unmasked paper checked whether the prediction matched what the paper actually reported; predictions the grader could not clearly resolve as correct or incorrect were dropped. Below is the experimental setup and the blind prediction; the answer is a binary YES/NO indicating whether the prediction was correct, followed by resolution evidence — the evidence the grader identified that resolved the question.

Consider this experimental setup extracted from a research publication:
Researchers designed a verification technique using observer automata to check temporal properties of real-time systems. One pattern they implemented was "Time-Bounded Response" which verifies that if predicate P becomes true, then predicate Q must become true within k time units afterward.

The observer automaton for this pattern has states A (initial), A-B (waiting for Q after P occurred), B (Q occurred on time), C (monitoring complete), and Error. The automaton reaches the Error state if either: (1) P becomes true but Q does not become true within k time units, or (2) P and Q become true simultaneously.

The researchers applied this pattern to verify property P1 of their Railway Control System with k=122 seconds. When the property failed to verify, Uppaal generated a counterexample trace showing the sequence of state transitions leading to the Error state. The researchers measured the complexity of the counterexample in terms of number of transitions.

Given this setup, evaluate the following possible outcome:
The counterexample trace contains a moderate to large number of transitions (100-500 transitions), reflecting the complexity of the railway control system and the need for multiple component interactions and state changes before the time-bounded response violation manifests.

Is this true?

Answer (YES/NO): NO